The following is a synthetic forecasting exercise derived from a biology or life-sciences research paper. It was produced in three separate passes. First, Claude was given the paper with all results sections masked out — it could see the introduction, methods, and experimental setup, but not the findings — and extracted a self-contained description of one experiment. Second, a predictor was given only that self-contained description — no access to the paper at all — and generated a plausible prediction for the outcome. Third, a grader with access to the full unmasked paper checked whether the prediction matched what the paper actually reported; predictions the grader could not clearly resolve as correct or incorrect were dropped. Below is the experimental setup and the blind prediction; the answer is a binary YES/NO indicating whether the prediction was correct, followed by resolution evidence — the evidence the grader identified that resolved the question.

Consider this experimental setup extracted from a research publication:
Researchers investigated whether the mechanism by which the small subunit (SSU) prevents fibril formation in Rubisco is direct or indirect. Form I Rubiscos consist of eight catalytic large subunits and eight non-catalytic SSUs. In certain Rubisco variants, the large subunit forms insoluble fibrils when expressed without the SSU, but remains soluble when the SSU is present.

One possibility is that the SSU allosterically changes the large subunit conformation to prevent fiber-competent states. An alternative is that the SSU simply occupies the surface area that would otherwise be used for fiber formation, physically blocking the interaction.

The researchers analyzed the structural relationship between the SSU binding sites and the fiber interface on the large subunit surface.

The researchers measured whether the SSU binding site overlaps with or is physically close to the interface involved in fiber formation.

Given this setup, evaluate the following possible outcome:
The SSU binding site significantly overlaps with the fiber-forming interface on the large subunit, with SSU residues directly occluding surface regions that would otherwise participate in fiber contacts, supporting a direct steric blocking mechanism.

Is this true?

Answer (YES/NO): YES